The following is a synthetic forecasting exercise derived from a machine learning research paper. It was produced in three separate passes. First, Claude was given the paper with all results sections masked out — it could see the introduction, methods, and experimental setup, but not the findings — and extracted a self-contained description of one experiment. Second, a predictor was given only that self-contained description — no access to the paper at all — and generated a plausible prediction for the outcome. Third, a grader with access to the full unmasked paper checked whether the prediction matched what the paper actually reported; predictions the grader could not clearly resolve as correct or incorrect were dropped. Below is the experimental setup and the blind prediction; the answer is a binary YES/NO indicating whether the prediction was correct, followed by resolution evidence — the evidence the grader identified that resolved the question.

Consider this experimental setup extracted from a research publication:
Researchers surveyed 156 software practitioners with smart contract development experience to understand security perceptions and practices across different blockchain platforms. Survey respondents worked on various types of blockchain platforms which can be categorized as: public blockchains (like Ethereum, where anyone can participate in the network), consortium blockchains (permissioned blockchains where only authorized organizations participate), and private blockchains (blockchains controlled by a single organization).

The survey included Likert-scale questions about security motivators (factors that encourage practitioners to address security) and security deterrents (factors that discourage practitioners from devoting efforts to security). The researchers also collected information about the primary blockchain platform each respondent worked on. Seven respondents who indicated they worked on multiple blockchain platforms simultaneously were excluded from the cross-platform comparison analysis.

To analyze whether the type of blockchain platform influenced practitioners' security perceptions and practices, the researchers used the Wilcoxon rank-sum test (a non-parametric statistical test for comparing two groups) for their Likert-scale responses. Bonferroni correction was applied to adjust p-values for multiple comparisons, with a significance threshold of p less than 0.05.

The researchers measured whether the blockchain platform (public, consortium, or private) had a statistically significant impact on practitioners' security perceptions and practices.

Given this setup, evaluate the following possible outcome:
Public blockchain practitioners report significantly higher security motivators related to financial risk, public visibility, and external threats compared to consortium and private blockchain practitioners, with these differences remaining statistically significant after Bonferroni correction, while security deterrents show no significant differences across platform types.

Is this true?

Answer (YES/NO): NO